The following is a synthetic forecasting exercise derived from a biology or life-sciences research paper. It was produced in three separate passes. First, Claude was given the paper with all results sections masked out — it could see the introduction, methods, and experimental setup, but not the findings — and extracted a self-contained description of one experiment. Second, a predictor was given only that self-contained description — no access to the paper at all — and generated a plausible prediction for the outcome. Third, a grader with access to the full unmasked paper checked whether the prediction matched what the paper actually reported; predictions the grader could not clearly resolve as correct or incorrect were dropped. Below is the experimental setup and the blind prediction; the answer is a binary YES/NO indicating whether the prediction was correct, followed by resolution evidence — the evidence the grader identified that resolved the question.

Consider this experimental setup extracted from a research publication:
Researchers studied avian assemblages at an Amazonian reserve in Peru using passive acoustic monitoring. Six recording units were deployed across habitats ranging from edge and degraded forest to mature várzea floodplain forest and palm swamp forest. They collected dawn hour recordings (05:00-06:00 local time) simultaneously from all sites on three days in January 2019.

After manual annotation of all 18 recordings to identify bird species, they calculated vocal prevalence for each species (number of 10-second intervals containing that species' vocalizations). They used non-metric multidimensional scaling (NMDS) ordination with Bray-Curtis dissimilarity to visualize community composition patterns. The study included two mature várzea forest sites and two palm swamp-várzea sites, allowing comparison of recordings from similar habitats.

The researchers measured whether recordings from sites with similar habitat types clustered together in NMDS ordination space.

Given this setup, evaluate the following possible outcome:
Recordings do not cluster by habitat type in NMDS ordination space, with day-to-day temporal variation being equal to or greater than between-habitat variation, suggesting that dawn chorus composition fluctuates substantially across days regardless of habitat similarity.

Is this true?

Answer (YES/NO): NO